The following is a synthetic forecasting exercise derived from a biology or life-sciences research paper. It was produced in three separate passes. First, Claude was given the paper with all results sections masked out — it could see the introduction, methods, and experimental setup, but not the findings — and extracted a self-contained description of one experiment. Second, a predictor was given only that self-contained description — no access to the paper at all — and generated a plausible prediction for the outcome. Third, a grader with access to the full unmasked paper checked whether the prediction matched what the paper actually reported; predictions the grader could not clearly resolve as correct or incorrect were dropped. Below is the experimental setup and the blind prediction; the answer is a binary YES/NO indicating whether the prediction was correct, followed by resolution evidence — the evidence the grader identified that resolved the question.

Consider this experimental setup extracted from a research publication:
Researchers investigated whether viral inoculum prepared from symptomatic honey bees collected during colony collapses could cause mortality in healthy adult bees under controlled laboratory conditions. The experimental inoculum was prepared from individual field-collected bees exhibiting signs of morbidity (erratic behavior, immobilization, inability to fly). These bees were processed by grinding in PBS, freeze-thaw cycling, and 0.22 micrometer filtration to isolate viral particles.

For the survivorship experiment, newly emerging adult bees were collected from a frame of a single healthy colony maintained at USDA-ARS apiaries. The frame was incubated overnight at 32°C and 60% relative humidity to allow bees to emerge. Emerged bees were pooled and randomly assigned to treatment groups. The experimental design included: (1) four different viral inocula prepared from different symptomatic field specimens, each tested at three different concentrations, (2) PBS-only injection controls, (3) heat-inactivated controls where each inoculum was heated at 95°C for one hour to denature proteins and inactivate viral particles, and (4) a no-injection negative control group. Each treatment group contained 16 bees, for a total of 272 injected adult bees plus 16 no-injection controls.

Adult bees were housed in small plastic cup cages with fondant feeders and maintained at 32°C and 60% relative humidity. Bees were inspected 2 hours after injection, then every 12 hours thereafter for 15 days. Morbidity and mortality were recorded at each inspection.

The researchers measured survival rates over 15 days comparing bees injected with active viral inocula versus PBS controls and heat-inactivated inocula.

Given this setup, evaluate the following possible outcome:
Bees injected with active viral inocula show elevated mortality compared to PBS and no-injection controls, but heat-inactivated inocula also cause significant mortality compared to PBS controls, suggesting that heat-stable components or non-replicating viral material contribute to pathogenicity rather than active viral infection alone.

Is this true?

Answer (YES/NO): NO